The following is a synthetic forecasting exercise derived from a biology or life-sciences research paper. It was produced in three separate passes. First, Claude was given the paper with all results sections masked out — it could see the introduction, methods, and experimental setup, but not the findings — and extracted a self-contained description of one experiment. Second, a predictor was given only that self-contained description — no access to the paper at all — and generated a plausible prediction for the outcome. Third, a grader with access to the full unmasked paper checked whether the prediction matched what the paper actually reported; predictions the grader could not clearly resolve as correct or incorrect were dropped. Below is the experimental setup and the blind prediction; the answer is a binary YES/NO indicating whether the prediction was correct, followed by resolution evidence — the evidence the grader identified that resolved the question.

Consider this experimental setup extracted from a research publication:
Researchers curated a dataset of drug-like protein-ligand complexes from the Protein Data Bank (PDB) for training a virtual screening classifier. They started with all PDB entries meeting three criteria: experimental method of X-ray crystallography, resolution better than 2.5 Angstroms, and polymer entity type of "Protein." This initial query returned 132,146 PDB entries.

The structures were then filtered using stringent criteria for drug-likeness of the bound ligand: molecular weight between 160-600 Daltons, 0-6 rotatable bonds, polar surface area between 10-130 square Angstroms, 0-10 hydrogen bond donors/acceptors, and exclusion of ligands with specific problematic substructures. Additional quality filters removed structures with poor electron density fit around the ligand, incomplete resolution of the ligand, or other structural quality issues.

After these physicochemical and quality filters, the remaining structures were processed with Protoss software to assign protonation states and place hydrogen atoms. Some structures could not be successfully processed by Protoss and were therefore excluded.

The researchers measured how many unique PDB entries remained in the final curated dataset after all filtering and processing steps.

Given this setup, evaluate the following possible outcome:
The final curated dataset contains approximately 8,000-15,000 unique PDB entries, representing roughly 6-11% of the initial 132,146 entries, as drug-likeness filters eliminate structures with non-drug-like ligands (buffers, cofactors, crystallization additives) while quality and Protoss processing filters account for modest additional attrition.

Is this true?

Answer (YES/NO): NO